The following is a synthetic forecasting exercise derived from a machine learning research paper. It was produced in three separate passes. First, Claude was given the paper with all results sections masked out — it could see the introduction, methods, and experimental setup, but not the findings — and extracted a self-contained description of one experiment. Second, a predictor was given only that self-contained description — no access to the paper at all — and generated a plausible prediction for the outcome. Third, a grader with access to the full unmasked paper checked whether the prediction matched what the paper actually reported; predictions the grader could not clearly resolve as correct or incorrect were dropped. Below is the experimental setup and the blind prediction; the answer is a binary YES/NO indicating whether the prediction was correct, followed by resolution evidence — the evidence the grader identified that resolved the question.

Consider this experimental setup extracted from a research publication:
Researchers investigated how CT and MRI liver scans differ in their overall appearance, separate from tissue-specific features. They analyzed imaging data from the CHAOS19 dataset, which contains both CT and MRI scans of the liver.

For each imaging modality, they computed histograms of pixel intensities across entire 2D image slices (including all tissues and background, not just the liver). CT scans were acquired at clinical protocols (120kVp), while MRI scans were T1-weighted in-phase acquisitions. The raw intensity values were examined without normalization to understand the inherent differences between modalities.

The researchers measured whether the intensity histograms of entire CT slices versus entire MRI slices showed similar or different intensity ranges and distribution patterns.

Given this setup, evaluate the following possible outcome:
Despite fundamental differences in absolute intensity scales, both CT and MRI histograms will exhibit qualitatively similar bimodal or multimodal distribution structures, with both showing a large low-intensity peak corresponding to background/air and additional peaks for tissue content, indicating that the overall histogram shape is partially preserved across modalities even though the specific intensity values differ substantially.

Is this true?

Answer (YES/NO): NO